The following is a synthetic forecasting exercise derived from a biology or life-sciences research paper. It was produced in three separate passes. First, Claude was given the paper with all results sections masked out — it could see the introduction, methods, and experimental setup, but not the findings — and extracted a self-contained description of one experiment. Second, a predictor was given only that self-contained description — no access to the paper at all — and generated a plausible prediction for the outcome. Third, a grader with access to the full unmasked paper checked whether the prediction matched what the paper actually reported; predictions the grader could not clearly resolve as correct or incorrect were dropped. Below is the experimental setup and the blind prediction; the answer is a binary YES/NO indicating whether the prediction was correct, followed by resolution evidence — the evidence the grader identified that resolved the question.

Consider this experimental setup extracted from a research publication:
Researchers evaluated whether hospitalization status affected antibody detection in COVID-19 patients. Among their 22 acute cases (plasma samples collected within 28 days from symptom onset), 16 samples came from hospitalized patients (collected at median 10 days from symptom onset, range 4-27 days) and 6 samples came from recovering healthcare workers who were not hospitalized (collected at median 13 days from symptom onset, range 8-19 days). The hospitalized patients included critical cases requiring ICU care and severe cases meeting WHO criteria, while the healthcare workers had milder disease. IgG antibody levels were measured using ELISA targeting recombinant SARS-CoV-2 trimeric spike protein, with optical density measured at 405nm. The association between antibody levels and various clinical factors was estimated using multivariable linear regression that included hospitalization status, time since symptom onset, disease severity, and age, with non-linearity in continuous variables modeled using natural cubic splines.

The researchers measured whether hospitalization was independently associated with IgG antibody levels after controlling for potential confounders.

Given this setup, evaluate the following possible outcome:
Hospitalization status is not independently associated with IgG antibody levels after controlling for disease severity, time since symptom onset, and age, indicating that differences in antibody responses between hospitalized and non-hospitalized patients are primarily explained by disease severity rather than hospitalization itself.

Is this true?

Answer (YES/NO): NO